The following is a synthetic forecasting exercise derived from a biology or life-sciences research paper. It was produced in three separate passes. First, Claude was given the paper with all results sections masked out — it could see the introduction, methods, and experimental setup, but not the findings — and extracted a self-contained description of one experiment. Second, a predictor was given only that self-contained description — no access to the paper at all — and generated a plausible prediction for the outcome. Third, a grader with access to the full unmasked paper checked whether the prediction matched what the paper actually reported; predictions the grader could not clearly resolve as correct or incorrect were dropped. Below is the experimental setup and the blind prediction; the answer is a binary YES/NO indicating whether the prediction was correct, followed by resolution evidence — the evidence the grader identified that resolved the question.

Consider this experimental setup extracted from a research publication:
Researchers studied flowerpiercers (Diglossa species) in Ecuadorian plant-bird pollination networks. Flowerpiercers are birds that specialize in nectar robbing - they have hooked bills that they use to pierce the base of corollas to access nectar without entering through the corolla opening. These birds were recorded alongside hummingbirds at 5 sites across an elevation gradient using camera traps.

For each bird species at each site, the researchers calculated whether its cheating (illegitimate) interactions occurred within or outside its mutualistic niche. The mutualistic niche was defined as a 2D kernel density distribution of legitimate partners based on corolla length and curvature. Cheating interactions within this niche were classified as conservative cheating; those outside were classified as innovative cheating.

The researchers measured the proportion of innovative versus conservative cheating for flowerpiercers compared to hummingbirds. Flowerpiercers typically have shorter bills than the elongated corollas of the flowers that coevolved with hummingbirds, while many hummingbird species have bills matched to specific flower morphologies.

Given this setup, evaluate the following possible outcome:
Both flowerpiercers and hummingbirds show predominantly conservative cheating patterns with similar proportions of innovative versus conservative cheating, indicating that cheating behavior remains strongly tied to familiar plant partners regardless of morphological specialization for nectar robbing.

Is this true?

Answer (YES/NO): NO